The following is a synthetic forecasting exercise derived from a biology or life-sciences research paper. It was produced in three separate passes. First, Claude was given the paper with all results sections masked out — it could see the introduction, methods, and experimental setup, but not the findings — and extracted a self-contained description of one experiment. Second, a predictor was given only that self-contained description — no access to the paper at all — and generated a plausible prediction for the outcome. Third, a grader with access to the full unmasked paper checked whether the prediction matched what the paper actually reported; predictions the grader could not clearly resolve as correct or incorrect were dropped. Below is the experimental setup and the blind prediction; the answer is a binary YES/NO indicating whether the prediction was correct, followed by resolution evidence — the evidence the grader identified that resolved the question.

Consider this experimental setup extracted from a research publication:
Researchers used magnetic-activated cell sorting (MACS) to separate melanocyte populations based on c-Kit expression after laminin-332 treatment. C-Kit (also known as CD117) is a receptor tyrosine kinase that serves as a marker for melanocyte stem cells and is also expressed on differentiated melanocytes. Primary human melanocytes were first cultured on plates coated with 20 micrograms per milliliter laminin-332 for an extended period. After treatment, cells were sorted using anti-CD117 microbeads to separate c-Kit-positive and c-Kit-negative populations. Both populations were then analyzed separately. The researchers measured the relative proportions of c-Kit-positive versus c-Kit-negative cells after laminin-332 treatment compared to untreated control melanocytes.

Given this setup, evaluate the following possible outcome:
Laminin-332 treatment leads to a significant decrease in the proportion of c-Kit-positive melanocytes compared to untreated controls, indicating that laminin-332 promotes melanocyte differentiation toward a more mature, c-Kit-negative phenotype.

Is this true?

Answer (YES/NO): NO